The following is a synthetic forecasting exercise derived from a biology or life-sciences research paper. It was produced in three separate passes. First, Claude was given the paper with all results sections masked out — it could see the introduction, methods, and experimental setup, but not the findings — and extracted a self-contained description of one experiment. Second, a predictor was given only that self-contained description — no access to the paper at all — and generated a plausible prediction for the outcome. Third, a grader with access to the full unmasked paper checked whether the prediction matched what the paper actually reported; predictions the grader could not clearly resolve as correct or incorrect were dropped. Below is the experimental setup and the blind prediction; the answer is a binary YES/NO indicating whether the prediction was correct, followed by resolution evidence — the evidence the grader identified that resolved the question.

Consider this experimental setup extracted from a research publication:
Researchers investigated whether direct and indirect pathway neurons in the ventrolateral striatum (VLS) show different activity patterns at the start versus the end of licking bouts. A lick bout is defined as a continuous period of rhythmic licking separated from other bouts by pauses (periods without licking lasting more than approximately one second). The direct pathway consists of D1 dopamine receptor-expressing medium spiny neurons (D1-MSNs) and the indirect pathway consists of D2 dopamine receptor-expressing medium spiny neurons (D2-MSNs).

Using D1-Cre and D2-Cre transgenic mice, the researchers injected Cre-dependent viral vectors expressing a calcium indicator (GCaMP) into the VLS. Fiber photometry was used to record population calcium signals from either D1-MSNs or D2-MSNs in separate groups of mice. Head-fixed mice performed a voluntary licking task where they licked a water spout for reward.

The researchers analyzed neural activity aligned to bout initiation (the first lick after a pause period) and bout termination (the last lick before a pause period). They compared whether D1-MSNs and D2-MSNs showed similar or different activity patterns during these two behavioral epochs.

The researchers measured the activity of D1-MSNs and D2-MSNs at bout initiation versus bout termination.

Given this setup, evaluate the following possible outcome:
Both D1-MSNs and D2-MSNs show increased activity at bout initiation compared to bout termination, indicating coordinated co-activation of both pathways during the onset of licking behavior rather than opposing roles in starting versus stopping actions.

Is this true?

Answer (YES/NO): NO